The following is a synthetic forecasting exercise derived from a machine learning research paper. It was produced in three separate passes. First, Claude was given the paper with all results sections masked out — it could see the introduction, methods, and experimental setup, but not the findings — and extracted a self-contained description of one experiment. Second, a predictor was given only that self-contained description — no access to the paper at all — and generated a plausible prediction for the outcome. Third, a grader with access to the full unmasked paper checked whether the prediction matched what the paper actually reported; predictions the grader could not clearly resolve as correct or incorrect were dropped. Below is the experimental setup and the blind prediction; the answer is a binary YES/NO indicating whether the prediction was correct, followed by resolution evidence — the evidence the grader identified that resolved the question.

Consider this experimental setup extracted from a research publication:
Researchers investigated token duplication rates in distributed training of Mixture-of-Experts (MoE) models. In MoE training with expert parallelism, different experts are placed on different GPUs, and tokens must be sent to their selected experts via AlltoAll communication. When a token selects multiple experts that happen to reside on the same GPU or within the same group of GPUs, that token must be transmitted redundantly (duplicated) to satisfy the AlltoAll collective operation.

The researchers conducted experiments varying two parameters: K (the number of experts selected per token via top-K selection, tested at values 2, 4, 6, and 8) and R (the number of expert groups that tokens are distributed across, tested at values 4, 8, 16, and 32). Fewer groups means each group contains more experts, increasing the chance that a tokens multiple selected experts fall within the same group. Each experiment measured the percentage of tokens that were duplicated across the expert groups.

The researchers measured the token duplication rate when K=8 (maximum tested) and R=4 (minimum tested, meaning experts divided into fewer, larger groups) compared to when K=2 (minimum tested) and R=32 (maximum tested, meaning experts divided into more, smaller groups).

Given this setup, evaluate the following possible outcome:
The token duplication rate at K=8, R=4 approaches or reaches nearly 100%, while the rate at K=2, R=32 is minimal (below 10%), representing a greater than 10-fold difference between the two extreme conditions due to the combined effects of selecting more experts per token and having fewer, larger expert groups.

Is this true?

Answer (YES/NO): NO